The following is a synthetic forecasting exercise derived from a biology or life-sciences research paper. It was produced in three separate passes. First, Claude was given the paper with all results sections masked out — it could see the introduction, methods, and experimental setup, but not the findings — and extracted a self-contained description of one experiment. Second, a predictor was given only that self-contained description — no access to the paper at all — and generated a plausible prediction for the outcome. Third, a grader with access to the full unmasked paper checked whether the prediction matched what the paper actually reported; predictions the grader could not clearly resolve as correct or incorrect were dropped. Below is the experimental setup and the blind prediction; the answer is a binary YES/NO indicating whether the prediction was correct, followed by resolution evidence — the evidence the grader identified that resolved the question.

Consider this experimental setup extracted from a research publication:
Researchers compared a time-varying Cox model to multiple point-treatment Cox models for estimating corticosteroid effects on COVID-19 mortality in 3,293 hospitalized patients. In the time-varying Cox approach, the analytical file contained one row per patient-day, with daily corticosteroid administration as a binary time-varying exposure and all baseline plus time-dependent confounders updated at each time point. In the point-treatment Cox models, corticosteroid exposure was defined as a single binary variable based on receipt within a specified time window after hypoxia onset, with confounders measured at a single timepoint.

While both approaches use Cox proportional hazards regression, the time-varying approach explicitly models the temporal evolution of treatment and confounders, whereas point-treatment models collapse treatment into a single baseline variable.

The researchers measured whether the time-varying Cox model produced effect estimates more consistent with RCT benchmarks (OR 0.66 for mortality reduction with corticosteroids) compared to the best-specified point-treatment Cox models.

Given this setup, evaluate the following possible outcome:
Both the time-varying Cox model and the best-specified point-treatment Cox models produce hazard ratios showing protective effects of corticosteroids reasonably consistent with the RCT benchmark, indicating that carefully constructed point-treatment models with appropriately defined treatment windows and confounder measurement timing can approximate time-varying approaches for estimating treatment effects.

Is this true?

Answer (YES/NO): NO